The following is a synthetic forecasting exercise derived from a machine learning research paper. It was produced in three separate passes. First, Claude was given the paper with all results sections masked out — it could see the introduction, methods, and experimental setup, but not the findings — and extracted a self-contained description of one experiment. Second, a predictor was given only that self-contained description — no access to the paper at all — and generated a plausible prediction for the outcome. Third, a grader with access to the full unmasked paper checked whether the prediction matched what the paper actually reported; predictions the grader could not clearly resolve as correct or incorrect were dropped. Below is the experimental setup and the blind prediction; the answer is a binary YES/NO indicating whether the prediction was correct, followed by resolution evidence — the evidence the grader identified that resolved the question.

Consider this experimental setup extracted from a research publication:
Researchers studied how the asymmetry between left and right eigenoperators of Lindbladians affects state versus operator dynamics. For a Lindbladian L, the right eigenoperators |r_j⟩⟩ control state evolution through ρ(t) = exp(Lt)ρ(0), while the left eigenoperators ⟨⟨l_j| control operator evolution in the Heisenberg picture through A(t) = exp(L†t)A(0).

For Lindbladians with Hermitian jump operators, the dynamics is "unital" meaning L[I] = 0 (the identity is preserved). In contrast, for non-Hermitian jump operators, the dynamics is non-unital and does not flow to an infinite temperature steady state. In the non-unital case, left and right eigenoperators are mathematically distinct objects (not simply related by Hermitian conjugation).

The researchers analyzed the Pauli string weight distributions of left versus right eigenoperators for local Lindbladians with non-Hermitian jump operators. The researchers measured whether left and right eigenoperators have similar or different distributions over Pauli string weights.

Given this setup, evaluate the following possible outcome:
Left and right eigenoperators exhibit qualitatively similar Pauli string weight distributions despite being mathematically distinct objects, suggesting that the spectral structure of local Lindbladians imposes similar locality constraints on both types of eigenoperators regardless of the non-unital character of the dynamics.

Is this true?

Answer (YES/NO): NO